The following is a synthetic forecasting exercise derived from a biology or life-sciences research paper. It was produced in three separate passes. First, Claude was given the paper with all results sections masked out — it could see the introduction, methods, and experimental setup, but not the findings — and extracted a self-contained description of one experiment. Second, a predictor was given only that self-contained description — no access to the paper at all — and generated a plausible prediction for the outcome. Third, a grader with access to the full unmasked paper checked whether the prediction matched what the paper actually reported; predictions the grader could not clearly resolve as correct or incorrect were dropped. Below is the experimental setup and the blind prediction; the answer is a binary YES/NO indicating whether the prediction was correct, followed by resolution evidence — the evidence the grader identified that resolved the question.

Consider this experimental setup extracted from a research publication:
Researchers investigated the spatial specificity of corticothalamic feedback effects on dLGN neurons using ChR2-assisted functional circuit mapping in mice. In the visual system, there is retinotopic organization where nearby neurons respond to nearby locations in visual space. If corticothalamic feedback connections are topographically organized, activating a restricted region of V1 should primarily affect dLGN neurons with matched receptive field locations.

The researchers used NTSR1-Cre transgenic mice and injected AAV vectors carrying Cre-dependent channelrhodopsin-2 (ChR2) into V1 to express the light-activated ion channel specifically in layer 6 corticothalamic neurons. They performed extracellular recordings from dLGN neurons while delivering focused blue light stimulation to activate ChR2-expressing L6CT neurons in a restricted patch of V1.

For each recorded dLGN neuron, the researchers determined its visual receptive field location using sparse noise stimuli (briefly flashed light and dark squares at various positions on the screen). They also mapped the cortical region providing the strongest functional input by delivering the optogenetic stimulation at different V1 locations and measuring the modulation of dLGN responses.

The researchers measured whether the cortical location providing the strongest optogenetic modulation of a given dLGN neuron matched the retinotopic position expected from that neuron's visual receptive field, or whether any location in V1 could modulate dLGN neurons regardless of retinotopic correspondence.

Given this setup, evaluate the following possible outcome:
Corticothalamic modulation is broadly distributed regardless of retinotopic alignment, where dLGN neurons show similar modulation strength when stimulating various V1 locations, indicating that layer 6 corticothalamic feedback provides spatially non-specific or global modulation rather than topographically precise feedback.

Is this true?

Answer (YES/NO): NO